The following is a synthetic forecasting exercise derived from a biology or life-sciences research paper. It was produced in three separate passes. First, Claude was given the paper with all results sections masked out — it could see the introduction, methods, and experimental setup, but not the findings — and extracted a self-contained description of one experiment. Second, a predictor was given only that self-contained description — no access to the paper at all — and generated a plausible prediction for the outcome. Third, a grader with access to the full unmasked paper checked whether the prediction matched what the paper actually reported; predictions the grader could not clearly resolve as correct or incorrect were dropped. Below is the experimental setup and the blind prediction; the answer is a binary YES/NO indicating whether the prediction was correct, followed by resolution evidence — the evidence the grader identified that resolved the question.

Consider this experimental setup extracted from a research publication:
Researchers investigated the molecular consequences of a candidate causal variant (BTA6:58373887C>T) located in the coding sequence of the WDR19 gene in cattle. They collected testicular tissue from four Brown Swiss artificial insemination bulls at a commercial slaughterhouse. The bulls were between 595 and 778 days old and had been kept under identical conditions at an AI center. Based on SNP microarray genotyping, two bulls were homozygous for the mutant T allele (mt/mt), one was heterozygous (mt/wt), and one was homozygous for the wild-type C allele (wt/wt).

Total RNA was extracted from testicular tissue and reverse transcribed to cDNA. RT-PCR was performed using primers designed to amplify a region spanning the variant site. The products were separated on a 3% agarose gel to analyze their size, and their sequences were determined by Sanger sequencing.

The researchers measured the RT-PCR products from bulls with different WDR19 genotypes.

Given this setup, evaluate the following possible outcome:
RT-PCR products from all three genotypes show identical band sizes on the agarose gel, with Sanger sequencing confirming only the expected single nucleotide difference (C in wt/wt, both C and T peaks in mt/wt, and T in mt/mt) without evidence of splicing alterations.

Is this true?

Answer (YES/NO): NO